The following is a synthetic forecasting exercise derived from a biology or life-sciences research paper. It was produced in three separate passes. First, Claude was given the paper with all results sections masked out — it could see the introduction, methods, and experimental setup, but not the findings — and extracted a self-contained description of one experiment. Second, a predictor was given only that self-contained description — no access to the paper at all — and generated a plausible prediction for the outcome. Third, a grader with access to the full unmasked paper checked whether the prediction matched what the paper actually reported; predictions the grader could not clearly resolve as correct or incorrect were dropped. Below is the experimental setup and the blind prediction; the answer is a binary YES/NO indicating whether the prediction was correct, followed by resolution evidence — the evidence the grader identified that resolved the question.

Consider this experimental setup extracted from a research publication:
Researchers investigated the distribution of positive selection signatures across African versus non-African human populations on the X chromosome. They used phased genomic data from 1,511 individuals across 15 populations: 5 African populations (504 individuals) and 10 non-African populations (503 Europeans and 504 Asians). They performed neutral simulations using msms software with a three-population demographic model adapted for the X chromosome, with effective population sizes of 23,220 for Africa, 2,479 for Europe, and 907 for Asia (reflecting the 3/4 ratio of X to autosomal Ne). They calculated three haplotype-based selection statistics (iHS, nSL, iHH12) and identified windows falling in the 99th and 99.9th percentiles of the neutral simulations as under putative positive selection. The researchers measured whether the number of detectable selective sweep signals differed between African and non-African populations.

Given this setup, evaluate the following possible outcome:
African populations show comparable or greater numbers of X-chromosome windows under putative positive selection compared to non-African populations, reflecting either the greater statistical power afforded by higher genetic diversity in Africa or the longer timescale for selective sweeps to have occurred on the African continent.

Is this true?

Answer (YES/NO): YES